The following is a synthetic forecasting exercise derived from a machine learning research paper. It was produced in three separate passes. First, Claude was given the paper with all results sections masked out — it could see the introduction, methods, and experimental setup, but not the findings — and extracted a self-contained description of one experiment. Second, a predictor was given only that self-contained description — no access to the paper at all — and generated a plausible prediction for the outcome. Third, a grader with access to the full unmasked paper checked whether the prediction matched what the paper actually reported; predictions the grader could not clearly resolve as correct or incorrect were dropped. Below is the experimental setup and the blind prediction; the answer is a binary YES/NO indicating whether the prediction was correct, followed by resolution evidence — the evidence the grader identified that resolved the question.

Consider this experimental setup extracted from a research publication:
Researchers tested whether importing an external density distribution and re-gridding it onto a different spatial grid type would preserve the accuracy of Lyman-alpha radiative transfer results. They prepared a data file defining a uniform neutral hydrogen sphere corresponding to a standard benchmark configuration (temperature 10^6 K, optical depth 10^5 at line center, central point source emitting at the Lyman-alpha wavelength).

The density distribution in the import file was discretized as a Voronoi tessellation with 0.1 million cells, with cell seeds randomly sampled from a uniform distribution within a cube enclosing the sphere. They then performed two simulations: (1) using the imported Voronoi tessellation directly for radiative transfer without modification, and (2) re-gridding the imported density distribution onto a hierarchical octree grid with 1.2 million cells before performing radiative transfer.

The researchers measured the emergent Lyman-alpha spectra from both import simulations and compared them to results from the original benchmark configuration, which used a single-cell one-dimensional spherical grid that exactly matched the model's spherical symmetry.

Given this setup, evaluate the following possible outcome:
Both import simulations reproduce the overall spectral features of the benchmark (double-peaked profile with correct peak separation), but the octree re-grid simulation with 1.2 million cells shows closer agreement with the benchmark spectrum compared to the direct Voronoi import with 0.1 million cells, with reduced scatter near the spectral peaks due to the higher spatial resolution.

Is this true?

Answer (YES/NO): NO